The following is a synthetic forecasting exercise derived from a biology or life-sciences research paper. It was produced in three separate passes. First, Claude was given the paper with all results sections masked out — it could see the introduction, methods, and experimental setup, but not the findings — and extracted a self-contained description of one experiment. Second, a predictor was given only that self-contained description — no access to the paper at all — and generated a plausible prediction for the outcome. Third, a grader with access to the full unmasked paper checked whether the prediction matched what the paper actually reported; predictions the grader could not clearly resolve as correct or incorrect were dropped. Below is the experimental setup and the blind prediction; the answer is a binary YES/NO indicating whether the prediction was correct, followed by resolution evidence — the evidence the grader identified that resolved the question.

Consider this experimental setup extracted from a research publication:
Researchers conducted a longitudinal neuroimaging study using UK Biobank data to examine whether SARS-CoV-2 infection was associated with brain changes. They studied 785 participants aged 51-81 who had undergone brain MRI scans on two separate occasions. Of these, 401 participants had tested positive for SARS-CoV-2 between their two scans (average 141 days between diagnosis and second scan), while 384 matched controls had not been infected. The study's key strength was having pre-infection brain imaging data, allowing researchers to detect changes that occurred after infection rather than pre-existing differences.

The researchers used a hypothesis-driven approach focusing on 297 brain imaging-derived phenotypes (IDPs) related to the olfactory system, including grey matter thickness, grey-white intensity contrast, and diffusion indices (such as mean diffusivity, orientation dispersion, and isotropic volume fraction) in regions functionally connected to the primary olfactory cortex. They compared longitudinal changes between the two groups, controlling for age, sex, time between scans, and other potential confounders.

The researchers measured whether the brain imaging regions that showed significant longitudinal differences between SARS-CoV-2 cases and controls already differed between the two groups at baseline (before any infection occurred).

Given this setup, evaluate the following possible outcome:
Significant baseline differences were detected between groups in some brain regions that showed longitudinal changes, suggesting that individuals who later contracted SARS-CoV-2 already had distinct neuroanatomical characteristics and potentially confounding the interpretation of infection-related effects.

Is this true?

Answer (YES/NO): NO